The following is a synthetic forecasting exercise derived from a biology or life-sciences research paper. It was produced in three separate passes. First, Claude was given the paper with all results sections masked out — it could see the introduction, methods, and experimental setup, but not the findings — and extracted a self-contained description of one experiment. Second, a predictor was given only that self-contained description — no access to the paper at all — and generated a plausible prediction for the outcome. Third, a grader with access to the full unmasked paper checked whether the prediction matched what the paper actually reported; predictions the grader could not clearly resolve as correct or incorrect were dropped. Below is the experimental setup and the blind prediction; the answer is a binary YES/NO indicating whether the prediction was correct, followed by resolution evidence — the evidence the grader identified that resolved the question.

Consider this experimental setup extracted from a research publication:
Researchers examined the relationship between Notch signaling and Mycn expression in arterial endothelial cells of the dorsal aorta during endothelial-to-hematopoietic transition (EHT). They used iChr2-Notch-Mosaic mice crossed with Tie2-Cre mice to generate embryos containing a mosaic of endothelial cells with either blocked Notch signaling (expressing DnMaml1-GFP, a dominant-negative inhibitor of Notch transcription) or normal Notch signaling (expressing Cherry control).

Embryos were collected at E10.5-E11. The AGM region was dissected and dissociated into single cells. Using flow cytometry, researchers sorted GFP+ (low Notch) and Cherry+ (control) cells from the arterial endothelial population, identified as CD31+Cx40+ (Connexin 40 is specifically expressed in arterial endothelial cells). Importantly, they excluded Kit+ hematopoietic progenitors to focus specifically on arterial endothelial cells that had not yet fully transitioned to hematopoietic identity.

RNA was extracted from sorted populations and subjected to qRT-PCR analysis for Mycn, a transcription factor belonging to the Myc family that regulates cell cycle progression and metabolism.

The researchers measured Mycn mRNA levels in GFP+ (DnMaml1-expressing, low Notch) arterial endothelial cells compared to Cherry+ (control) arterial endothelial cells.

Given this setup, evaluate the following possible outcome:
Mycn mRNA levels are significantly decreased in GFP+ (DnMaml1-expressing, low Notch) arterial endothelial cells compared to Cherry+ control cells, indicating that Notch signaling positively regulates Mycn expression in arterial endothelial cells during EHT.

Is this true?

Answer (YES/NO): NO